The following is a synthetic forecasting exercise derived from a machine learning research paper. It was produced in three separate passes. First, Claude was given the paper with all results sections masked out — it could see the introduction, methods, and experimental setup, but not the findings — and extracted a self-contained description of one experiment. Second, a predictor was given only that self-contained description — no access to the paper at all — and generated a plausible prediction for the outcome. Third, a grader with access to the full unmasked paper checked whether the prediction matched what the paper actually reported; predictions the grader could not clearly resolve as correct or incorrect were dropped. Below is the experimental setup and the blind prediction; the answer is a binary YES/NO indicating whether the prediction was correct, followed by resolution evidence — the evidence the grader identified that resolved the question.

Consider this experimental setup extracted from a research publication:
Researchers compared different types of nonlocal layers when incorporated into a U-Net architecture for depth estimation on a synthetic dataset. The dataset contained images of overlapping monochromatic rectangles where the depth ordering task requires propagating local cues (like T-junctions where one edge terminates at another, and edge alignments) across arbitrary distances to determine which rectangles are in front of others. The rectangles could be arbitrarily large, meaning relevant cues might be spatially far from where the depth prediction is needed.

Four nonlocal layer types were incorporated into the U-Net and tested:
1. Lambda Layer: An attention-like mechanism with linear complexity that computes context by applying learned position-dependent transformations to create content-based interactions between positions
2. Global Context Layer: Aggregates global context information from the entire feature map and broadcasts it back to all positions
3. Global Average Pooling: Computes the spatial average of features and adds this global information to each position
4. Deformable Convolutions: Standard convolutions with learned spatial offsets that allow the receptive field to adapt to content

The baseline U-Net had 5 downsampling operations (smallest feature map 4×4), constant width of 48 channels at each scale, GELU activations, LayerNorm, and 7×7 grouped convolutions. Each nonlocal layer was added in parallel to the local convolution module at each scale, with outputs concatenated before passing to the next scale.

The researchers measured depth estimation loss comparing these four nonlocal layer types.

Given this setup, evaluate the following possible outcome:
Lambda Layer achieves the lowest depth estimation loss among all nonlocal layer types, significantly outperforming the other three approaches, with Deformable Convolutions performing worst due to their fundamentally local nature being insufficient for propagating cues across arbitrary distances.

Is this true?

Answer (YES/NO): NO